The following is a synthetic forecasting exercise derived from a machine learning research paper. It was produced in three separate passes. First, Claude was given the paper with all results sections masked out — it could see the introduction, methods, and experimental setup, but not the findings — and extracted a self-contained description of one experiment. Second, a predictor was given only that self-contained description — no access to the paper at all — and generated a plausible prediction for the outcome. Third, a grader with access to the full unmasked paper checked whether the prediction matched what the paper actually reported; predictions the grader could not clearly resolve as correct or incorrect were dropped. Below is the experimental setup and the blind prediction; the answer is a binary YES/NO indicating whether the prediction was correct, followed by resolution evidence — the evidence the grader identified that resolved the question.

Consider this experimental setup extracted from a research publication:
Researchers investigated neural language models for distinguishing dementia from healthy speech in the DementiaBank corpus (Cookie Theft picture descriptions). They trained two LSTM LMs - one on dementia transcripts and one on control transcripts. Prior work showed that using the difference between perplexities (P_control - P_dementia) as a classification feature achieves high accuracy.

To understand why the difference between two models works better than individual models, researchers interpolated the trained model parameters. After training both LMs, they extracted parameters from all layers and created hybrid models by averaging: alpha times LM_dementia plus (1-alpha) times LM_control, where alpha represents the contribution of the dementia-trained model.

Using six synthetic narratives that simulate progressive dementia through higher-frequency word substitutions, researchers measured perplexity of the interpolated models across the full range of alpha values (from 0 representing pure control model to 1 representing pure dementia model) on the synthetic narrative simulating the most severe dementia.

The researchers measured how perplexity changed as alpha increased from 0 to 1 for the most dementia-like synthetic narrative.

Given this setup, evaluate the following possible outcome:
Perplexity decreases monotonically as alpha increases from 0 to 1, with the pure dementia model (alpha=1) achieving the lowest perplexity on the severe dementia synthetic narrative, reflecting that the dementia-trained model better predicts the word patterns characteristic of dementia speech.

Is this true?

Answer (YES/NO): NO